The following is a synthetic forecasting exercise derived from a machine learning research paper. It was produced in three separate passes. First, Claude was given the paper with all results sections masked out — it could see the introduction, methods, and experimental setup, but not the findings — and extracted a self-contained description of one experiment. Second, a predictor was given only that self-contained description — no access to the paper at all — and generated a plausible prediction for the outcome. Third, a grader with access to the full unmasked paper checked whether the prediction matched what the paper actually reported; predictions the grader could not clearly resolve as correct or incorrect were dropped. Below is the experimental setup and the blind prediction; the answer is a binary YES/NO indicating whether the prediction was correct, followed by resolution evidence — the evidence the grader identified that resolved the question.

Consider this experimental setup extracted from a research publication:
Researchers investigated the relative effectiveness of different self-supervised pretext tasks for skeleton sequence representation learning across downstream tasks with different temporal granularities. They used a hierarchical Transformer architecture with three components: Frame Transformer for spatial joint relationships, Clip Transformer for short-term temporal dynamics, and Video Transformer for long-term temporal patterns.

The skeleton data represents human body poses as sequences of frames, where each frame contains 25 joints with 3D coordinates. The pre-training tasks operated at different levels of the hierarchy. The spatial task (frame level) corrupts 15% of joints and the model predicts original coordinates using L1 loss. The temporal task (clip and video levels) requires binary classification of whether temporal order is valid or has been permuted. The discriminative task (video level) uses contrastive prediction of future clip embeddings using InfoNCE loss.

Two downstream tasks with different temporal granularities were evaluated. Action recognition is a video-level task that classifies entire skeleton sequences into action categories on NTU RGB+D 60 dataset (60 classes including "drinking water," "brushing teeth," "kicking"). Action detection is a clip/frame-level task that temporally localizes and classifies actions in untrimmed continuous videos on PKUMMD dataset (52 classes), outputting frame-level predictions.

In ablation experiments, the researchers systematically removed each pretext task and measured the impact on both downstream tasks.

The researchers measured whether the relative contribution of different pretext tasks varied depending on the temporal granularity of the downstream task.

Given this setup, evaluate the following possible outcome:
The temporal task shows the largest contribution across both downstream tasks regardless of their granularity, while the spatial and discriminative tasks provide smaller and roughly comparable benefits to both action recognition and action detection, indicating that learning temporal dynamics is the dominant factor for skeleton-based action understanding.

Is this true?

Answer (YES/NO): NO